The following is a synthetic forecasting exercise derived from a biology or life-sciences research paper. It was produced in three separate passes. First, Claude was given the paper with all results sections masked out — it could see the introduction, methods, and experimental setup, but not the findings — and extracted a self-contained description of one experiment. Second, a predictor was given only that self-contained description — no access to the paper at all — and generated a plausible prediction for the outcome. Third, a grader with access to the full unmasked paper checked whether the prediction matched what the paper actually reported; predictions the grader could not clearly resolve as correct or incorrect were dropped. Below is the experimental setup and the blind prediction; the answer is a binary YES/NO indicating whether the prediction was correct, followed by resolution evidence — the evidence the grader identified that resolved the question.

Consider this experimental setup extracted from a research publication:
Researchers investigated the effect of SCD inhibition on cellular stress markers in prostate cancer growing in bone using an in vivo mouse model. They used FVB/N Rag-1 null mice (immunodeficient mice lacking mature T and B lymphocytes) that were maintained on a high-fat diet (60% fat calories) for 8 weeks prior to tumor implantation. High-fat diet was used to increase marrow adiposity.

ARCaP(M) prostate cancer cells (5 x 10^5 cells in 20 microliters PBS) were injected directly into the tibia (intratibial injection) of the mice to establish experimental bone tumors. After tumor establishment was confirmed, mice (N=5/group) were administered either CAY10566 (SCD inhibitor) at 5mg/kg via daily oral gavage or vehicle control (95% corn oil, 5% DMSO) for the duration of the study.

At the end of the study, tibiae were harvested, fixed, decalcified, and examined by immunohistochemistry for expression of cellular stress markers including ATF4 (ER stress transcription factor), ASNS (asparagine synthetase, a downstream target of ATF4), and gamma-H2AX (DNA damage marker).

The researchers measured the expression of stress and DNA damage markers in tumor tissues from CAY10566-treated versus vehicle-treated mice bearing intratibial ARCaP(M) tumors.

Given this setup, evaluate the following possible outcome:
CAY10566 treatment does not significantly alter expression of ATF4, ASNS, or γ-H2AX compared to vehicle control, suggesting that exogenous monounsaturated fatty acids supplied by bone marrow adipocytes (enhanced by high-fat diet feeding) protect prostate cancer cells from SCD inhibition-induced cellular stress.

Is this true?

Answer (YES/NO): NO